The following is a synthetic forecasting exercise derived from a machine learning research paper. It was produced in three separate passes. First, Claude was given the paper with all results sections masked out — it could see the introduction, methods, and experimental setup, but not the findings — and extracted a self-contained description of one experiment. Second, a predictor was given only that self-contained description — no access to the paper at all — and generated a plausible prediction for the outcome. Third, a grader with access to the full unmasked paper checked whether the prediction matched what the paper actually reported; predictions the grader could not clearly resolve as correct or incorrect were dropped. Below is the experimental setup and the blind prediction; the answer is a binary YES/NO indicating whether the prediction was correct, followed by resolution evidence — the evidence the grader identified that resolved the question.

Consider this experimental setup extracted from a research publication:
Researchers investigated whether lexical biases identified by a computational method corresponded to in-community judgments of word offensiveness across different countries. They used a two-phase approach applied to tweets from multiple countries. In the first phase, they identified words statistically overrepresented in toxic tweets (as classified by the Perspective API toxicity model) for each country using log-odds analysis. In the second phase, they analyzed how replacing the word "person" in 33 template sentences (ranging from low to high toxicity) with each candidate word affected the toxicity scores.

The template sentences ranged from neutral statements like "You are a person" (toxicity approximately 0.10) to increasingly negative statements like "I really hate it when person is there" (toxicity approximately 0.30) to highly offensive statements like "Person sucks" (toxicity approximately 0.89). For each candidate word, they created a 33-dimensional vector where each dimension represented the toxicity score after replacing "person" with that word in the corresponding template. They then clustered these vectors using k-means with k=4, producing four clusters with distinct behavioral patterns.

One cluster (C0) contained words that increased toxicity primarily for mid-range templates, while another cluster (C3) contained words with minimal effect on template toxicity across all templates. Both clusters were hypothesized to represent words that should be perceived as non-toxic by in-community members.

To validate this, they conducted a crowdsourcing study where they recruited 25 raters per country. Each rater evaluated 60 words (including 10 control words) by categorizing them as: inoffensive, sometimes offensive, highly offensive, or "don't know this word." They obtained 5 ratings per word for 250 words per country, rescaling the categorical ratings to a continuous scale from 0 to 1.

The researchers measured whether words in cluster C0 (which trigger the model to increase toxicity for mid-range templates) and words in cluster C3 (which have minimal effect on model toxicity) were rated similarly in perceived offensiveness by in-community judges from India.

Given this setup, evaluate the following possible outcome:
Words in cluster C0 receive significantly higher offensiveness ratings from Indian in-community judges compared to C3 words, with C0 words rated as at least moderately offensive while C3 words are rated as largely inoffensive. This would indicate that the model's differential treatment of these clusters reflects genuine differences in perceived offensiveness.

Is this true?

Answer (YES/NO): NO